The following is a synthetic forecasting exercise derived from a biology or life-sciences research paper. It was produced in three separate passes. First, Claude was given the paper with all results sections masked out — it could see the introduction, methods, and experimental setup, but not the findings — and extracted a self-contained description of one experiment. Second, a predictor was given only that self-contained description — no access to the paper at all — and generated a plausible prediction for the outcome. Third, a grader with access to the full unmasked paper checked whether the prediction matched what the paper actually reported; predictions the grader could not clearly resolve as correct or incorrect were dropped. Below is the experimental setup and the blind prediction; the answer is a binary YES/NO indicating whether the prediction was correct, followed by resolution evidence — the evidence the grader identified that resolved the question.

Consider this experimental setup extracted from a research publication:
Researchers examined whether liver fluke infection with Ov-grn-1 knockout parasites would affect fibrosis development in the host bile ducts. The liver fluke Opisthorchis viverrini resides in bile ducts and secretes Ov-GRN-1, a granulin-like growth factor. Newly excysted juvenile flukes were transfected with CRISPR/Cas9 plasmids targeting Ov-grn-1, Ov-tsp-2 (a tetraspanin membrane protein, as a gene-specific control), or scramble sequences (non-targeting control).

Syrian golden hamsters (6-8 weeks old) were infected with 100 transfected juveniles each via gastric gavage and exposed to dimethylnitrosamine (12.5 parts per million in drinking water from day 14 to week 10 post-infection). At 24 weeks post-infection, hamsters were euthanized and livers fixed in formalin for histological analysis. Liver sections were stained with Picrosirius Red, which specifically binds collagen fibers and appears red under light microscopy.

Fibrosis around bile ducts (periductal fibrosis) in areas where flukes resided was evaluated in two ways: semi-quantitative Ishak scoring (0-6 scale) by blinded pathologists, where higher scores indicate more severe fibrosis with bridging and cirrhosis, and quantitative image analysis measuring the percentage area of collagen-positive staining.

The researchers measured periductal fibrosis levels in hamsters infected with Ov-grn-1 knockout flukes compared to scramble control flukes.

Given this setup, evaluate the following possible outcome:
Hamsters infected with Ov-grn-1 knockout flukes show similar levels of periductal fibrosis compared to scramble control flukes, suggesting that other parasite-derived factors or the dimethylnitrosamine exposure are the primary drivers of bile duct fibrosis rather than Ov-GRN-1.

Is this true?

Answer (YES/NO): NO